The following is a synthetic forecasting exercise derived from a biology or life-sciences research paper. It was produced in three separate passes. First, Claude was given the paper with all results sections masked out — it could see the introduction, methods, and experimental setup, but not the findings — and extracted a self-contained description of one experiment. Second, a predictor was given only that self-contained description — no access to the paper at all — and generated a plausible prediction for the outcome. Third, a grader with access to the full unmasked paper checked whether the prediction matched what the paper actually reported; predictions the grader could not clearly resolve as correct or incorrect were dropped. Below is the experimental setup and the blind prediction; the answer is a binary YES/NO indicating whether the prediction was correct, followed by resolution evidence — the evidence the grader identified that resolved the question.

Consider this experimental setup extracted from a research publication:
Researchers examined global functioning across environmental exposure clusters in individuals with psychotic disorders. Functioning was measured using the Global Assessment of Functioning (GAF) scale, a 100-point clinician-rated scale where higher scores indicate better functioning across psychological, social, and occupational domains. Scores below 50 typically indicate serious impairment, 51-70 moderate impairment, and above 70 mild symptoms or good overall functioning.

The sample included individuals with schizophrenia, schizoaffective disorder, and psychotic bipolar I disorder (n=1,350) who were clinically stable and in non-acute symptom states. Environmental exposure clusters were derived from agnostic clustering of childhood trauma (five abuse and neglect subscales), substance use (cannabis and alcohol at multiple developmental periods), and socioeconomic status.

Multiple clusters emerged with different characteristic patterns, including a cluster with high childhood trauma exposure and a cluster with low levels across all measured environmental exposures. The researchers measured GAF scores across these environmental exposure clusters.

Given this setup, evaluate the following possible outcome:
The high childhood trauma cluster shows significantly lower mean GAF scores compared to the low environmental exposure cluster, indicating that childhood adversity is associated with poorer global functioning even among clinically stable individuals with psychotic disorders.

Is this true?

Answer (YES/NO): NO